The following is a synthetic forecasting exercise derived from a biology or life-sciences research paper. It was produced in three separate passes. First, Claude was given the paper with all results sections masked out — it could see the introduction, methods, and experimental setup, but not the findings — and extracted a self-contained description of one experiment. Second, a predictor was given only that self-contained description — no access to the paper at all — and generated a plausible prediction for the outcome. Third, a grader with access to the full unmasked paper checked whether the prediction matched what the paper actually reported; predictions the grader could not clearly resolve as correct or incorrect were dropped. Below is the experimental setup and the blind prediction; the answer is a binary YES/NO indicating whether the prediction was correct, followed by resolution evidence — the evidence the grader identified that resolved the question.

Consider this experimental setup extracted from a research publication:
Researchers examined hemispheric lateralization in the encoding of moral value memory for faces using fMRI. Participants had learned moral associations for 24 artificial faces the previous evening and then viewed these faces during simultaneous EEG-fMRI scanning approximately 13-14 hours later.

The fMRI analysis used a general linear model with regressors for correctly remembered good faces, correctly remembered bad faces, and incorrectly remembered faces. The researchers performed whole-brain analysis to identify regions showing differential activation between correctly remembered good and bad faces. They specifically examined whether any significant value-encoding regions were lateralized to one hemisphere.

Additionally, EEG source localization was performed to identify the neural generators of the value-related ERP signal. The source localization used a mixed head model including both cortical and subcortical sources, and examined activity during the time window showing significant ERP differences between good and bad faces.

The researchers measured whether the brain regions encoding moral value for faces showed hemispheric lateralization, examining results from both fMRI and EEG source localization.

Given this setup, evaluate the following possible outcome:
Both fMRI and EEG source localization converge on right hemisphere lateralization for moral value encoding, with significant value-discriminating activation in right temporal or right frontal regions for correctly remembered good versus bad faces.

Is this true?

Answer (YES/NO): NO